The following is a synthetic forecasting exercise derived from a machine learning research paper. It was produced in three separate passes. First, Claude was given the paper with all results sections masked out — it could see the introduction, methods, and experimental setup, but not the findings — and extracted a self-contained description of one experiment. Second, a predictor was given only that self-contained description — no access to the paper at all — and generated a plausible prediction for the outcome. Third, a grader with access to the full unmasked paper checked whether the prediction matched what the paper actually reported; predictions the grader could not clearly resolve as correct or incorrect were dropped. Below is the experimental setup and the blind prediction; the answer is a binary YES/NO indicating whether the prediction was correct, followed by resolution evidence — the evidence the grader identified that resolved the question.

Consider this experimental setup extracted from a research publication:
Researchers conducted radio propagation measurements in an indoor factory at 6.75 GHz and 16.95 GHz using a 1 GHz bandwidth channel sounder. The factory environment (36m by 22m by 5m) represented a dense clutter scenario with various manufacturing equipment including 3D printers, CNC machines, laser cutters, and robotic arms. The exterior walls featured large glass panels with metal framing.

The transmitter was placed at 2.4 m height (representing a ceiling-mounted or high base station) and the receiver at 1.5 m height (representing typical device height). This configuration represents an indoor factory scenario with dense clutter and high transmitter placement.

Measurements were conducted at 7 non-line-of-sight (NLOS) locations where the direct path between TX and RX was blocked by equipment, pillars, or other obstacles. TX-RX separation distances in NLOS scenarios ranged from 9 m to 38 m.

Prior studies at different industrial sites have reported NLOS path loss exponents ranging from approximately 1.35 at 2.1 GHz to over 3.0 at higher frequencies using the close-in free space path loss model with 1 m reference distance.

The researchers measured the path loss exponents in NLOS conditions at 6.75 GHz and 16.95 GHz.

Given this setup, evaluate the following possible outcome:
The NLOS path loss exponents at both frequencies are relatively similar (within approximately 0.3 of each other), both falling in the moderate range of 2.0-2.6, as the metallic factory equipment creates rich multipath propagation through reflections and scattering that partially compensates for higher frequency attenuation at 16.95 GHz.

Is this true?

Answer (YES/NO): NO